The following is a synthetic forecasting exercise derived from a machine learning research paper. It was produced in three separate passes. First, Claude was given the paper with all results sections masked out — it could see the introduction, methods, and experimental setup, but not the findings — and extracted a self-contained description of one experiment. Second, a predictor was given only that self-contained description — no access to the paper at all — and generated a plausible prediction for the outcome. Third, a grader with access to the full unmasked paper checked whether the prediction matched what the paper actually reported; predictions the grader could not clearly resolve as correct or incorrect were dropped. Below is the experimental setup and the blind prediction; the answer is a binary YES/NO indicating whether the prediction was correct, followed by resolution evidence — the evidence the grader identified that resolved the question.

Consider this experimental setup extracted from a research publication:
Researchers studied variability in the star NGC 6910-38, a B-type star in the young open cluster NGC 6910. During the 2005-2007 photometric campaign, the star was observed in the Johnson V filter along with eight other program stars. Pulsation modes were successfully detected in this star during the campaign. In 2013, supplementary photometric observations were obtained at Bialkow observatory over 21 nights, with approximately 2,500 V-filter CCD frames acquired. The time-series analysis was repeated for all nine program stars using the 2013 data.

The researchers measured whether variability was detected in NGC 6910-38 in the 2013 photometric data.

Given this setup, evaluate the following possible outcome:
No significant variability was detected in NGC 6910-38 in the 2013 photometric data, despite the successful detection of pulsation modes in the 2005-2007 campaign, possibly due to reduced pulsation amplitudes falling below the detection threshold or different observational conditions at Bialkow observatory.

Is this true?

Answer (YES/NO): YES